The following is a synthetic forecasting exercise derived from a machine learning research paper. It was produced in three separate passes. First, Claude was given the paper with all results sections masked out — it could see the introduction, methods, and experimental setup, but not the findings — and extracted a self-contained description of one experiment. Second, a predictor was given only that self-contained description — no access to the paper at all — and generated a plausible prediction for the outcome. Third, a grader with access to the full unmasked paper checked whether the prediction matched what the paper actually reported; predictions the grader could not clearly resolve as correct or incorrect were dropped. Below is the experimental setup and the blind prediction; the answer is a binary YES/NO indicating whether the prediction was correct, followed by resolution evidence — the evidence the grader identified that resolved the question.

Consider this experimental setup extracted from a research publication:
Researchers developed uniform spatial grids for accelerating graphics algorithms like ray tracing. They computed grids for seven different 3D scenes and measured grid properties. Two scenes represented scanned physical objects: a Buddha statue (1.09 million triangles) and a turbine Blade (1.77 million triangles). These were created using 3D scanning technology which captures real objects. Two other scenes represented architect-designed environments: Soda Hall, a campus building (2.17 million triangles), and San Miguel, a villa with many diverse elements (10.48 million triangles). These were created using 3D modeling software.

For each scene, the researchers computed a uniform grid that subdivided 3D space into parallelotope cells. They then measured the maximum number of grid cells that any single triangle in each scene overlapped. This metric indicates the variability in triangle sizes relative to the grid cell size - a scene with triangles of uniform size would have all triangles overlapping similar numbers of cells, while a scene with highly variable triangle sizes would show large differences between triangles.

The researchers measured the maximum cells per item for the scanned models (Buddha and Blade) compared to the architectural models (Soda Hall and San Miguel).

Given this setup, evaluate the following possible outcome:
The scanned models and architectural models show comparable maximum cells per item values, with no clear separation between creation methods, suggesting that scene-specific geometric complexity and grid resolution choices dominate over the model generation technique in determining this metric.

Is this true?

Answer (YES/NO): NO